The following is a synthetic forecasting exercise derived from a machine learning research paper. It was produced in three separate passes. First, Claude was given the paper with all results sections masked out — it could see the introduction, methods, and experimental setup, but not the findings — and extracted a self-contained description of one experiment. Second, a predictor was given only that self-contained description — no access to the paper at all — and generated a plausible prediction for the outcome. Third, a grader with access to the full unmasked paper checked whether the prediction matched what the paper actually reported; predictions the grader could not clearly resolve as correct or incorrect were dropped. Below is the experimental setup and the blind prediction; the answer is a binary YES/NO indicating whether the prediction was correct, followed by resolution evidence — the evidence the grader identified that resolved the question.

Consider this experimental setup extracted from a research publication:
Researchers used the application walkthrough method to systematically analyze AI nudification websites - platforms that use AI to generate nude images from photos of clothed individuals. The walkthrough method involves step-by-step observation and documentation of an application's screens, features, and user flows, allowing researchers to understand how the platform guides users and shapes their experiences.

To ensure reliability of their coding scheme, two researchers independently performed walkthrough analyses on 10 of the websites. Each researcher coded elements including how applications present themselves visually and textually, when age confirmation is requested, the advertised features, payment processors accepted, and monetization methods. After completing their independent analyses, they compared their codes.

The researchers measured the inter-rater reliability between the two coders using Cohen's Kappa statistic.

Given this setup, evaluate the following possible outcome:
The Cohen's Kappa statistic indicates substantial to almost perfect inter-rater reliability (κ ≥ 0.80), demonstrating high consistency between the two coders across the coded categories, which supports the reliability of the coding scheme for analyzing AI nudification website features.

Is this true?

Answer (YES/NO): YES